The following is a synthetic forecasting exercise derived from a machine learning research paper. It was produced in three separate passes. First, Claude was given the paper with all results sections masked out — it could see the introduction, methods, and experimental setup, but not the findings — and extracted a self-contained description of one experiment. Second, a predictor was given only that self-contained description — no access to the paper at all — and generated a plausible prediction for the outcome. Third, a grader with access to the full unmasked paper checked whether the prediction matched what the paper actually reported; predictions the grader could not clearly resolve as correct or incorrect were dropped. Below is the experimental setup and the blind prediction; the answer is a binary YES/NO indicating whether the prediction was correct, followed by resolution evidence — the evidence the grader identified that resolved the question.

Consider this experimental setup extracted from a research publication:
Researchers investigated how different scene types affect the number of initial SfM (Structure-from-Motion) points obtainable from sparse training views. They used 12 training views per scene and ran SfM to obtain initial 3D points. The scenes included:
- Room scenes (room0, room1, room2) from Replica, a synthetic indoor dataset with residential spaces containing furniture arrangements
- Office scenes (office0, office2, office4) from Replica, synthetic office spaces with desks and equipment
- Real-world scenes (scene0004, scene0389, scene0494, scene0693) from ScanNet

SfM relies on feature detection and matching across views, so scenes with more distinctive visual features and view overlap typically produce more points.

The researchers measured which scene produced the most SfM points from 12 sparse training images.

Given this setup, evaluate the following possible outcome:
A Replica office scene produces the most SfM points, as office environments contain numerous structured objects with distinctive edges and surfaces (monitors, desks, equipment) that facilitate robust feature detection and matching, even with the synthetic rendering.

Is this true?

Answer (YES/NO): YES